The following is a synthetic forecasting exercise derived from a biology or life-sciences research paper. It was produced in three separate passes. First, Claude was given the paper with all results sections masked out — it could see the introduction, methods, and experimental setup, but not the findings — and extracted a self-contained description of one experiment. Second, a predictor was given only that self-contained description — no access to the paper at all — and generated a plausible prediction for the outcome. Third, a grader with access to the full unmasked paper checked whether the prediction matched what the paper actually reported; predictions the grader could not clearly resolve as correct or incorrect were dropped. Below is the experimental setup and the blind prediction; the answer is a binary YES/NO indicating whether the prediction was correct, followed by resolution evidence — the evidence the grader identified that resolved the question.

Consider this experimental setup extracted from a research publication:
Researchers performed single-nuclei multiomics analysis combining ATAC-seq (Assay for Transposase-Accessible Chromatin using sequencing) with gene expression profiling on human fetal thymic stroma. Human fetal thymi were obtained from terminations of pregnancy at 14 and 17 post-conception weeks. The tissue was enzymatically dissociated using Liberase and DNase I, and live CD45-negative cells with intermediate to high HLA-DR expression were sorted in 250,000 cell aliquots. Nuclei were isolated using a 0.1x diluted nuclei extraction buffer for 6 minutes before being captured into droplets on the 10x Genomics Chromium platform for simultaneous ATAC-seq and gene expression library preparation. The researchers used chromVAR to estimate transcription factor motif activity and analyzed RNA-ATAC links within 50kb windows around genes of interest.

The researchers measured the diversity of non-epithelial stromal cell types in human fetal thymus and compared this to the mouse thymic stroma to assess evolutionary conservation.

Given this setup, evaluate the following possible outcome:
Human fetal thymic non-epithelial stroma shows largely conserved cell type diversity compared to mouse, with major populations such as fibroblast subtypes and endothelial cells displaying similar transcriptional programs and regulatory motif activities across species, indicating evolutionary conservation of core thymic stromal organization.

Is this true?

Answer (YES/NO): NO